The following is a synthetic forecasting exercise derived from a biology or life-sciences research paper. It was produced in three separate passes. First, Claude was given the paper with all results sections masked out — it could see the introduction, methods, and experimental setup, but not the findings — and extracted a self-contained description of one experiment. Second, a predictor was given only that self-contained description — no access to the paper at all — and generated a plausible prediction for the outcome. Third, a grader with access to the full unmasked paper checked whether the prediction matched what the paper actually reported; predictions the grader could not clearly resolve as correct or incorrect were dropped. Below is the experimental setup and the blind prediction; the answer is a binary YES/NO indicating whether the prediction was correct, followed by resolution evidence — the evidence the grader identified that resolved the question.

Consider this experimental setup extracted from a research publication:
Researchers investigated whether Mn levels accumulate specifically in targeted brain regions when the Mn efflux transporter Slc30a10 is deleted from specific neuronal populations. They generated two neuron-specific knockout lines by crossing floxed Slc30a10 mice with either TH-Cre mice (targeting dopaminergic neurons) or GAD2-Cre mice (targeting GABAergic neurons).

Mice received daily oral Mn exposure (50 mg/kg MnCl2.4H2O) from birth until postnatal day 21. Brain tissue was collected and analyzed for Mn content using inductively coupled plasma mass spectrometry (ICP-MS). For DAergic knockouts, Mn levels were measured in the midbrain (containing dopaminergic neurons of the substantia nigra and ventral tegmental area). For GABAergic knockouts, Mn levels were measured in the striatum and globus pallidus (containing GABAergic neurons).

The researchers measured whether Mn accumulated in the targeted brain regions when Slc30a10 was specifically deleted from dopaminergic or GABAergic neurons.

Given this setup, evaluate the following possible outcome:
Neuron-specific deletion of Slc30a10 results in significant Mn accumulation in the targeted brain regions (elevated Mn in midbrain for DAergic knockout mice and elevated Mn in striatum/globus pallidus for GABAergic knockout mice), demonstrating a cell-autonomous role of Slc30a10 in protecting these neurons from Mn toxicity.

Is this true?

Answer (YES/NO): YES